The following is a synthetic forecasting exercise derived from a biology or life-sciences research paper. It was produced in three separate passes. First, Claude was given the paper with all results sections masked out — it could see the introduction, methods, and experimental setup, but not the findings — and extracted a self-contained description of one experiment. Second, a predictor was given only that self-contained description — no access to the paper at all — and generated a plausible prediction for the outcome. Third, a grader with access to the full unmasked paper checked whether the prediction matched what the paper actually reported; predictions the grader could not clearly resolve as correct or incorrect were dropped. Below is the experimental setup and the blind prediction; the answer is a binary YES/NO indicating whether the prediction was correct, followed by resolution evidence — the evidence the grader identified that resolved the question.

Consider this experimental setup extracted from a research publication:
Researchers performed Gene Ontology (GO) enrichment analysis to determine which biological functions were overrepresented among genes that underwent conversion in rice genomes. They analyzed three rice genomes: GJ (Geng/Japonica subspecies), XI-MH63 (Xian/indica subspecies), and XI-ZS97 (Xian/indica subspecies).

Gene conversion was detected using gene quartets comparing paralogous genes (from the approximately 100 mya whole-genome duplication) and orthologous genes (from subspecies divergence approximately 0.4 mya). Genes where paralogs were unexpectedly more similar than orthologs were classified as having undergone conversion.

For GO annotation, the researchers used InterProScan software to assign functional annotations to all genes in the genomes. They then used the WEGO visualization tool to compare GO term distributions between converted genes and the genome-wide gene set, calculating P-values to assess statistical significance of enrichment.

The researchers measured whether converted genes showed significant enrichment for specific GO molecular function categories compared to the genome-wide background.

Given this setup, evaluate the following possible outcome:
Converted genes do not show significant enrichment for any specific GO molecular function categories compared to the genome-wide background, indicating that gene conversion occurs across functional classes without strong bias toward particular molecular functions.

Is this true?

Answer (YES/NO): NO